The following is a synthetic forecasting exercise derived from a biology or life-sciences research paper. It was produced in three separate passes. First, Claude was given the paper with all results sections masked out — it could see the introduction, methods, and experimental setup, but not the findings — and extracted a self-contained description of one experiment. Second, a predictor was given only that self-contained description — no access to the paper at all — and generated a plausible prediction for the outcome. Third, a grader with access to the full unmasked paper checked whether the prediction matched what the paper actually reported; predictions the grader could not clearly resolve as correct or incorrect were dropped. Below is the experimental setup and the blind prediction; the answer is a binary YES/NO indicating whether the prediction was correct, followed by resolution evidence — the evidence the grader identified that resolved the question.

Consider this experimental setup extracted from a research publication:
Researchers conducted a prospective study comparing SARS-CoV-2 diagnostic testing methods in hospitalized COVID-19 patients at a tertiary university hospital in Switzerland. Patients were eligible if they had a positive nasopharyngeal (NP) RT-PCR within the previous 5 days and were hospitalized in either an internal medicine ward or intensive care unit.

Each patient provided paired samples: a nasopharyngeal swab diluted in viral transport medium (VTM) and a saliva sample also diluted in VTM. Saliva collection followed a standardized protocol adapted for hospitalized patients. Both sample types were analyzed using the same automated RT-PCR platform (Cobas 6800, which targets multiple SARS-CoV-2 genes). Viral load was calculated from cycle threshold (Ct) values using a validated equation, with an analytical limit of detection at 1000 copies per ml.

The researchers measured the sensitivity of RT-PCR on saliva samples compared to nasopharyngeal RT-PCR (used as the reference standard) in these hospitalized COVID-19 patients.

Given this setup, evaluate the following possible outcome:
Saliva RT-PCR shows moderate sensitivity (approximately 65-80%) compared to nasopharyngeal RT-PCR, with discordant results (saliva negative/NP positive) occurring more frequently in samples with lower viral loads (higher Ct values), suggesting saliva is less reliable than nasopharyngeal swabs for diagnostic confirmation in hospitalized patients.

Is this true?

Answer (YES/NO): YES